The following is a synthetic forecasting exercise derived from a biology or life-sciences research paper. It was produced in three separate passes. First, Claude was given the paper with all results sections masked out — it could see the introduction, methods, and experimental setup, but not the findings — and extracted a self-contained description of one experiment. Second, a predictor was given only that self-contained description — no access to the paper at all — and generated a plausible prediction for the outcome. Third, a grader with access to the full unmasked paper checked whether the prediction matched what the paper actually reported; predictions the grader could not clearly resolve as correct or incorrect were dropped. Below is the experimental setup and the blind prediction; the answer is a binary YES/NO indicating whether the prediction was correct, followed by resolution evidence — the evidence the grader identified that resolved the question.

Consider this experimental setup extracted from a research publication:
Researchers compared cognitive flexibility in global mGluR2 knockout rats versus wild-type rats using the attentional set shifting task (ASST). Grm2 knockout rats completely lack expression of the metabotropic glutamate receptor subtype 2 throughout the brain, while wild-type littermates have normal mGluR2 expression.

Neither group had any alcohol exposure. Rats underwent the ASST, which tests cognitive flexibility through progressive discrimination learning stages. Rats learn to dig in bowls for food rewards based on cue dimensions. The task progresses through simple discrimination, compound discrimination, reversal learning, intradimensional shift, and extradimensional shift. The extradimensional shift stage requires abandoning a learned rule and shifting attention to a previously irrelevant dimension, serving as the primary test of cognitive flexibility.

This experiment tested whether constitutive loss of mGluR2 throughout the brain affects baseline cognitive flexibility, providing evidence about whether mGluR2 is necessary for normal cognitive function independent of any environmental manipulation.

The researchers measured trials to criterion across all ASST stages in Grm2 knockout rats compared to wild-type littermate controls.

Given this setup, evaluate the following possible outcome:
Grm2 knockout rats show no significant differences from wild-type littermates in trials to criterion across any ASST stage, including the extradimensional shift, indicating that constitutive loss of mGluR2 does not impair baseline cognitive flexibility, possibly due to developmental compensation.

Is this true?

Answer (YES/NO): NO